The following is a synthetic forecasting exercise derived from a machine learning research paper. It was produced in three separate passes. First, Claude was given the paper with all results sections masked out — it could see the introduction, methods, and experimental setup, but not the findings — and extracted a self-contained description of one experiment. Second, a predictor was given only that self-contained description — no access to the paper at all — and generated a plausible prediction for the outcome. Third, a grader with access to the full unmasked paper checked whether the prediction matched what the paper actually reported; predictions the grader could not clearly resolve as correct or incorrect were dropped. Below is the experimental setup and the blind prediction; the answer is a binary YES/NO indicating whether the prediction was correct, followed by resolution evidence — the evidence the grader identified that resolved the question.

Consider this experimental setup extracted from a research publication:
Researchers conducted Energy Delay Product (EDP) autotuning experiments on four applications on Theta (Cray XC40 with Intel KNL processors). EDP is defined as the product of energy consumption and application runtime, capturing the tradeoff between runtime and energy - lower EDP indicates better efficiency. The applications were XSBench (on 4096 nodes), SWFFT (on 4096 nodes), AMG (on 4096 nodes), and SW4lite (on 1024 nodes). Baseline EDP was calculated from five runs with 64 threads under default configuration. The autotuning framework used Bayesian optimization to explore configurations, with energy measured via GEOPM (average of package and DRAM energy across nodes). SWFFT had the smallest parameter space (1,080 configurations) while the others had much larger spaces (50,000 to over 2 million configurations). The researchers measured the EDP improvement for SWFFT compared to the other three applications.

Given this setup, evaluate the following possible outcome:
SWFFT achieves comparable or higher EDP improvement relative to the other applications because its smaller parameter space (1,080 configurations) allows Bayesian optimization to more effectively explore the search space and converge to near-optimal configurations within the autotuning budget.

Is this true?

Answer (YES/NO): NO